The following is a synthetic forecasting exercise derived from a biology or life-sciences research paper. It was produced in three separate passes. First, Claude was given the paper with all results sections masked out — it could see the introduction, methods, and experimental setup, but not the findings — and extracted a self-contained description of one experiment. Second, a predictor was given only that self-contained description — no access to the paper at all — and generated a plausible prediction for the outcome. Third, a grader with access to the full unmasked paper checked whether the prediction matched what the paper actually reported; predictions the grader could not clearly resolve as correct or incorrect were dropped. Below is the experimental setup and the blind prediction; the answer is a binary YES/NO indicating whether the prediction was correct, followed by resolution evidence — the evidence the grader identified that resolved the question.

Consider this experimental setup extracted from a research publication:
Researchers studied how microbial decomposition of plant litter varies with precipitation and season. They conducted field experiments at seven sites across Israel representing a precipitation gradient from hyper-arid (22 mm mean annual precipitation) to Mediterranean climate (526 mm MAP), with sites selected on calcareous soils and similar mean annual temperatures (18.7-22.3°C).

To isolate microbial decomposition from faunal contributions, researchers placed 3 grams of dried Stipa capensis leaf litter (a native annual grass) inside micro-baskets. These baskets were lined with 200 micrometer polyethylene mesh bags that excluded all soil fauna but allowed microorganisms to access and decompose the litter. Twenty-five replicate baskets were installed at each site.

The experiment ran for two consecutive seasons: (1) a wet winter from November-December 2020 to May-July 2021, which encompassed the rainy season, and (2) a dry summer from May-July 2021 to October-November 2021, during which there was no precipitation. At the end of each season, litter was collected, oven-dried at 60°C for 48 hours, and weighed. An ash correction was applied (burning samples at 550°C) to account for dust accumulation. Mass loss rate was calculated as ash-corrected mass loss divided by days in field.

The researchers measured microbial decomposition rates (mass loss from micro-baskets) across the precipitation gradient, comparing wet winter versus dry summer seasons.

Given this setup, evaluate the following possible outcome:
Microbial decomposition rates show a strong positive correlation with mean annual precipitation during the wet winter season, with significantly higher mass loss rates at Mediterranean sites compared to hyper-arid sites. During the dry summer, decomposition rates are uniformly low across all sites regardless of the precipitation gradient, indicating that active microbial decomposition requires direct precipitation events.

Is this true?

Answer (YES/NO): YES